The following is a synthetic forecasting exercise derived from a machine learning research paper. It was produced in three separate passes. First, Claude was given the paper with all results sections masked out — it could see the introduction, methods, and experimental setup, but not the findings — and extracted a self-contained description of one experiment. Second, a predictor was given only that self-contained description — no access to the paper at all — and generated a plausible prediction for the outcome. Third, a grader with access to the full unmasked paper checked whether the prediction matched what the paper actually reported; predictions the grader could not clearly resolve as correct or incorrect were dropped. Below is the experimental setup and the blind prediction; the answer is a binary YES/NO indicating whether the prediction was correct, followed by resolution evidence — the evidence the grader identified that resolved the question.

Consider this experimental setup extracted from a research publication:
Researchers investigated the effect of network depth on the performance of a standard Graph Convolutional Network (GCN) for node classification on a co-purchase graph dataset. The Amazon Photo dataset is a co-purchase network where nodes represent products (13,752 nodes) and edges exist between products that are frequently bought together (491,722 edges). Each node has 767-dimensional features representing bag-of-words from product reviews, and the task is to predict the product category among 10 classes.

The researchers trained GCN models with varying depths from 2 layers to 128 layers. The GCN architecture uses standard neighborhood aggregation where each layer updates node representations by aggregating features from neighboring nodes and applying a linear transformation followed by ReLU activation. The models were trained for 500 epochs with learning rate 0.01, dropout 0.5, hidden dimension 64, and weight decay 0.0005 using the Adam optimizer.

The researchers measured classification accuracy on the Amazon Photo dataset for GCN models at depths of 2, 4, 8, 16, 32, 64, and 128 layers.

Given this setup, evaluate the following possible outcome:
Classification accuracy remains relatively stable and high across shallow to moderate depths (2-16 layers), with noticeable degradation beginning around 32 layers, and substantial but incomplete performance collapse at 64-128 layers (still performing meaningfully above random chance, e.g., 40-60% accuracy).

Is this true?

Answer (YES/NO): NO